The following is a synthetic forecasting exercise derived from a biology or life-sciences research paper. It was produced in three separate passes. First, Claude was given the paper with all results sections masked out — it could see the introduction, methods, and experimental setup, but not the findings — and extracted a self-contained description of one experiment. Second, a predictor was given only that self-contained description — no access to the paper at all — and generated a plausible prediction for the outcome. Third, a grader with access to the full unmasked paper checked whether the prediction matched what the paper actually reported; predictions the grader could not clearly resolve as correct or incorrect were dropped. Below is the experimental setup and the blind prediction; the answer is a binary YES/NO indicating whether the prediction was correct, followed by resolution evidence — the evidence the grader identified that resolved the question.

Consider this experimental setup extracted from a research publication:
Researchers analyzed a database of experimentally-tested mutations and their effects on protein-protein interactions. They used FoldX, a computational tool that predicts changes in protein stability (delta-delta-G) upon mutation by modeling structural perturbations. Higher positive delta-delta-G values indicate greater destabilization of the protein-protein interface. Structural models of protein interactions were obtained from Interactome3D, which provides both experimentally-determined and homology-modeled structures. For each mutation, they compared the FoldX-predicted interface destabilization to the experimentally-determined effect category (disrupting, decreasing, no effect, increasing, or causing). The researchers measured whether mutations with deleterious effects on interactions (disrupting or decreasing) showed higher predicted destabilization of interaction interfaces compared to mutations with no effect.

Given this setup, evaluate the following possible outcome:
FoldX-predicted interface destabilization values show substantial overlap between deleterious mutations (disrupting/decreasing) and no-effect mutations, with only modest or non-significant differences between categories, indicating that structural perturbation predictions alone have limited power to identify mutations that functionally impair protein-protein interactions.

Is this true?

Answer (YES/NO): NO